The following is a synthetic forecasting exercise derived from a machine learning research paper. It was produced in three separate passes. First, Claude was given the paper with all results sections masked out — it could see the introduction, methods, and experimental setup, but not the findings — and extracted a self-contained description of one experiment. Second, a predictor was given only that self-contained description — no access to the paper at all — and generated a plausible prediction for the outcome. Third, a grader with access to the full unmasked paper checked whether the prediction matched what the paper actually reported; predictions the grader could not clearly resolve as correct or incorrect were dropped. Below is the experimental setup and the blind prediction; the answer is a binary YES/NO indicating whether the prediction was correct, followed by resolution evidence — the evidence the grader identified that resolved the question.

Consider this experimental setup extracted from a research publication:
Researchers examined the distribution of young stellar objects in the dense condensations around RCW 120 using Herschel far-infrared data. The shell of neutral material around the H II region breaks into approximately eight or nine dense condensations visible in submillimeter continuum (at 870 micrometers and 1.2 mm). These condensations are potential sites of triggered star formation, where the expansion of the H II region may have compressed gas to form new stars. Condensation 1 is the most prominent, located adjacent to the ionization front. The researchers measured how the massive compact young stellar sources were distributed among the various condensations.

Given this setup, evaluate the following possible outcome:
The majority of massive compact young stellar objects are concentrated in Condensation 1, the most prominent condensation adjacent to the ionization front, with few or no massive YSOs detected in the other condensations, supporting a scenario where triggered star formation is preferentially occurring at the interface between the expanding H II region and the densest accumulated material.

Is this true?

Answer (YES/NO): YES